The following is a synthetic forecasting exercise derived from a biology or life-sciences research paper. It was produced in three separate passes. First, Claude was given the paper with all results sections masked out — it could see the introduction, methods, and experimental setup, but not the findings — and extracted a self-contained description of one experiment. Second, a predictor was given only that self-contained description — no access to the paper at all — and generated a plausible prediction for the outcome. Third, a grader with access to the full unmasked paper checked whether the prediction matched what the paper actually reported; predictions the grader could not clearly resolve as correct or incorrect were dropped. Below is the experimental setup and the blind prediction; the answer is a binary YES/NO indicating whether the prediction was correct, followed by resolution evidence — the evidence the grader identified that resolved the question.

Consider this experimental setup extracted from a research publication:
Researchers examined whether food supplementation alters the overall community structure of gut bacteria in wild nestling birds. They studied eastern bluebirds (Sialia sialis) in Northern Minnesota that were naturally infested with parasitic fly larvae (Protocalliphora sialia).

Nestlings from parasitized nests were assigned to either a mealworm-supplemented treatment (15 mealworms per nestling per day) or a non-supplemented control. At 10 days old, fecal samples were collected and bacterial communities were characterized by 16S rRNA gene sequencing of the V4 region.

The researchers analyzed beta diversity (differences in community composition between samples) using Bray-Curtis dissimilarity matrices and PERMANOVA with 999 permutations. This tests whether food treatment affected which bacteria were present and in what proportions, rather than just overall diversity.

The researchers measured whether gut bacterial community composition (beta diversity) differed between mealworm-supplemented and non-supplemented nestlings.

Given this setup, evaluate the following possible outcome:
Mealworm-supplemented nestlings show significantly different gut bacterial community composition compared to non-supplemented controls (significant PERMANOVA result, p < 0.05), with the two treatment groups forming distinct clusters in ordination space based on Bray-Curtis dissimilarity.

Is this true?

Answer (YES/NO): NO